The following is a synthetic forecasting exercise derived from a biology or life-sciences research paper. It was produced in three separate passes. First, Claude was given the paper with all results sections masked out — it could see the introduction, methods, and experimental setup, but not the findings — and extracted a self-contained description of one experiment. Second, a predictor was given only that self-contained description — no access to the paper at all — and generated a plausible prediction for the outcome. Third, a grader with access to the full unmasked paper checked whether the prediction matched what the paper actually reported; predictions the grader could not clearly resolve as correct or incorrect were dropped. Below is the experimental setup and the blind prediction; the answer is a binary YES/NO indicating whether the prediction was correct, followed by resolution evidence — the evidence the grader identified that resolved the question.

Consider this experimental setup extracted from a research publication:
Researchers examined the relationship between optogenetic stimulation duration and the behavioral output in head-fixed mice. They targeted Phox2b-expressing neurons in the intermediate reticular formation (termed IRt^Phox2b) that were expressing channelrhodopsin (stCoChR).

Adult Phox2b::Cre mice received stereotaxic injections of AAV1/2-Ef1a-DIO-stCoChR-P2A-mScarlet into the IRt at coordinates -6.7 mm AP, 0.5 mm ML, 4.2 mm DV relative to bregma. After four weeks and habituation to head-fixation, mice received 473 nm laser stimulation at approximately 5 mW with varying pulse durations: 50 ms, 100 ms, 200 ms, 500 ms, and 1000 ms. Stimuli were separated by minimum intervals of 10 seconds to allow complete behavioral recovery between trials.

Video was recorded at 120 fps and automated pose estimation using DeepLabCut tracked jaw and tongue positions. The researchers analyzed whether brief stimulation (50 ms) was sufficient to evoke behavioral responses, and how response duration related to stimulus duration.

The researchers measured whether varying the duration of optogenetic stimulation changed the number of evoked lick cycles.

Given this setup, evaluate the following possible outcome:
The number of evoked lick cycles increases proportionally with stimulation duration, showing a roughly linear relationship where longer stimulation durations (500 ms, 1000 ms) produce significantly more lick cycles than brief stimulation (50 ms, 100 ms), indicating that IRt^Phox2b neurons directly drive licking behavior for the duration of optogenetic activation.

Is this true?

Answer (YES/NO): NO